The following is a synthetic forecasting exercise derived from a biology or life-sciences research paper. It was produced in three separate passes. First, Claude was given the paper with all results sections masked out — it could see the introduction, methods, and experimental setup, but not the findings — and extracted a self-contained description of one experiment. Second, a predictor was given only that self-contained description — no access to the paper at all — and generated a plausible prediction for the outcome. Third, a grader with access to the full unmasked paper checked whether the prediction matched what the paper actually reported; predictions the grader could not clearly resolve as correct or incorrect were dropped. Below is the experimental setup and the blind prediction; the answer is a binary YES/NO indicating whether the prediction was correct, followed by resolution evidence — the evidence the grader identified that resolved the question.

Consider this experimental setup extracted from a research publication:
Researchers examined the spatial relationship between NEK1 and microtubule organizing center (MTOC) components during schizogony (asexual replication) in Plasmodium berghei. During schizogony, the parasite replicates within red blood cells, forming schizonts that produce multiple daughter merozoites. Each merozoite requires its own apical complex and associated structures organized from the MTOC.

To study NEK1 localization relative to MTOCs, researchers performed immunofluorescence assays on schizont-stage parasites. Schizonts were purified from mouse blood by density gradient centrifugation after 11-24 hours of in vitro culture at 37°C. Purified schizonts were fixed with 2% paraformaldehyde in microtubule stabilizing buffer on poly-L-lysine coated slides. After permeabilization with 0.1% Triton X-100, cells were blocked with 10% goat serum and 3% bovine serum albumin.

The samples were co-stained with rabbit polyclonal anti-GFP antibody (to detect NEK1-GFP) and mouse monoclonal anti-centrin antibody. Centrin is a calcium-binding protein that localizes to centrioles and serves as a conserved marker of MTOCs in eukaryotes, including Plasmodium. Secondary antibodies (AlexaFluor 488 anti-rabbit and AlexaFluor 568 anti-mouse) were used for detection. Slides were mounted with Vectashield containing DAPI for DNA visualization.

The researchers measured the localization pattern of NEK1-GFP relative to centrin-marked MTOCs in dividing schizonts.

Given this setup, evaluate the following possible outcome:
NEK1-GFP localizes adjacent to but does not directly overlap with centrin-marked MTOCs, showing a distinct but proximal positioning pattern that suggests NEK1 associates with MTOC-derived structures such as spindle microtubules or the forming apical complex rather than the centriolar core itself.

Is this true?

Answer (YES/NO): NO